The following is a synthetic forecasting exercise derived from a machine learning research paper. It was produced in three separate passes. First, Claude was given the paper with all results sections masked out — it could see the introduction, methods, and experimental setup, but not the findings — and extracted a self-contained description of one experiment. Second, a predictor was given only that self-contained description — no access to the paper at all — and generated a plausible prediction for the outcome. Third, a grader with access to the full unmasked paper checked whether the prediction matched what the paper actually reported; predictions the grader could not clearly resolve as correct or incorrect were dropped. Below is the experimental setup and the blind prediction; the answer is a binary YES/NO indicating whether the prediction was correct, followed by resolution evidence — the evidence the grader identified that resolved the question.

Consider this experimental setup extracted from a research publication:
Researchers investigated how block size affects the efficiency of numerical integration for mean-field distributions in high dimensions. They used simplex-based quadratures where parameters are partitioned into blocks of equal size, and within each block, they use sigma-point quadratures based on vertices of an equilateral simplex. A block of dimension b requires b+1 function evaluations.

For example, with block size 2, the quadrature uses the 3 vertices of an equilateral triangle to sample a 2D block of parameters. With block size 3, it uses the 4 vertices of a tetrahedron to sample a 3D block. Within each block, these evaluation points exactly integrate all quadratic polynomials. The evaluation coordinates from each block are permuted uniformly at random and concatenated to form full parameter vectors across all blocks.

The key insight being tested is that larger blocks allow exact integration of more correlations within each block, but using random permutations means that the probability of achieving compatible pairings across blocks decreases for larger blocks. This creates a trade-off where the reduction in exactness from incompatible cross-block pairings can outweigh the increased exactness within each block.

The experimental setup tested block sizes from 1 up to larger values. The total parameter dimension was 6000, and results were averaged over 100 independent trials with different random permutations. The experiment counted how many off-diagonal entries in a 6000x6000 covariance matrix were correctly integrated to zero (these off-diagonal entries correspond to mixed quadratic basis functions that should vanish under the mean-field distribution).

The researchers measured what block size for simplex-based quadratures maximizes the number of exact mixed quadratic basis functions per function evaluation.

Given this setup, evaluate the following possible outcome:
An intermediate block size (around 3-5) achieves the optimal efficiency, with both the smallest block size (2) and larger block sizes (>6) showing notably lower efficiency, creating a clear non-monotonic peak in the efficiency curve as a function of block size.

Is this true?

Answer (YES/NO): NO